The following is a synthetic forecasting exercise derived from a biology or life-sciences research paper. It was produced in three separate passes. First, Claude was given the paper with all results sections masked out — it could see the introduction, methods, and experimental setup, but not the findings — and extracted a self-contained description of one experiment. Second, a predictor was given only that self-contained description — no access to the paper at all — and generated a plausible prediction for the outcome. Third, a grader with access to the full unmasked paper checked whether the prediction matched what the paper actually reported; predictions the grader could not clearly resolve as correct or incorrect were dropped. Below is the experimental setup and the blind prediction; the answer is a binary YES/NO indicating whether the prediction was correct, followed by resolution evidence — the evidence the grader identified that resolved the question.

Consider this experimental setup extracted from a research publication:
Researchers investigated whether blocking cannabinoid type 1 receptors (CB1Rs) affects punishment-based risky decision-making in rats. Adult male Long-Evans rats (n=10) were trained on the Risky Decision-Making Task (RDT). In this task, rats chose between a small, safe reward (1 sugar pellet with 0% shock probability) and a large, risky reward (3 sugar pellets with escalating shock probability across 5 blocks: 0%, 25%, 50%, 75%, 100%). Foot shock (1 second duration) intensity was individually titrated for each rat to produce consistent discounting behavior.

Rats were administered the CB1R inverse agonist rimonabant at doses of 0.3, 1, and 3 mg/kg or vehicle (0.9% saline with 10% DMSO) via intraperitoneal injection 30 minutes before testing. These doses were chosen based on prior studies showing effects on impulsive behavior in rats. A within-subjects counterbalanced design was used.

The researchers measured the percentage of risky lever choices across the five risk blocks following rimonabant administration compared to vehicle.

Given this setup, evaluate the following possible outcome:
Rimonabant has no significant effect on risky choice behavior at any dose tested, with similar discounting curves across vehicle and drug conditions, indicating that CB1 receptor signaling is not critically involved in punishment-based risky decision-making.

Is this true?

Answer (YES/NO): YES